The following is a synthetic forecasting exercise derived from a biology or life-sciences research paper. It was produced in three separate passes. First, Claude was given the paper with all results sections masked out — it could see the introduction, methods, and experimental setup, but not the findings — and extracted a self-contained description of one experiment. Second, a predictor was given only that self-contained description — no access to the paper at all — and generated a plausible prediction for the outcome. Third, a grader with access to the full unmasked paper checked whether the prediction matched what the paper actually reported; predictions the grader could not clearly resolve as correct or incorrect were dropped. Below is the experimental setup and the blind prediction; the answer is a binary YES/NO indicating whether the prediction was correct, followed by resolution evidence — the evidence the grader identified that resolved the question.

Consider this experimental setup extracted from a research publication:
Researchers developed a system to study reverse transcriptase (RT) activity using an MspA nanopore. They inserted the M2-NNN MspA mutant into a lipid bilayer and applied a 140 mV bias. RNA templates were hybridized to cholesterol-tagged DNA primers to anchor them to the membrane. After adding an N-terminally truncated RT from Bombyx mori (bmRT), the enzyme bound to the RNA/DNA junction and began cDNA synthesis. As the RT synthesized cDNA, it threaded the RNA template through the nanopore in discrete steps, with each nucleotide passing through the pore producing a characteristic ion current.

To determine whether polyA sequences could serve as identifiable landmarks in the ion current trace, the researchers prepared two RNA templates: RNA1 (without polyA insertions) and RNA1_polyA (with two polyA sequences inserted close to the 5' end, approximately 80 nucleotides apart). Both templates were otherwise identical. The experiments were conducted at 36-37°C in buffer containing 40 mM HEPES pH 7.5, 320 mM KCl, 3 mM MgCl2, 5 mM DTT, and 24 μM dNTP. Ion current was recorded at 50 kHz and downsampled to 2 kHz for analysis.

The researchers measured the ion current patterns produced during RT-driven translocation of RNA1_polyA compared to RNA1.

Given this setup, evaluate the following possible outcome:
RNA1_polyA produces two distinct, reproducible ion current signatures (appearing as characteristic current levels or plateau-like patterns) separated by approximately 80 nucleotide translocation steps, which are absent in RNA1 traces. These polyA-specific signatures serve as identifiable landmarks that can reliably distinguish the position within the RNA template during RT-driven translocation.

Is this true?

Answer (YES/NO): YES